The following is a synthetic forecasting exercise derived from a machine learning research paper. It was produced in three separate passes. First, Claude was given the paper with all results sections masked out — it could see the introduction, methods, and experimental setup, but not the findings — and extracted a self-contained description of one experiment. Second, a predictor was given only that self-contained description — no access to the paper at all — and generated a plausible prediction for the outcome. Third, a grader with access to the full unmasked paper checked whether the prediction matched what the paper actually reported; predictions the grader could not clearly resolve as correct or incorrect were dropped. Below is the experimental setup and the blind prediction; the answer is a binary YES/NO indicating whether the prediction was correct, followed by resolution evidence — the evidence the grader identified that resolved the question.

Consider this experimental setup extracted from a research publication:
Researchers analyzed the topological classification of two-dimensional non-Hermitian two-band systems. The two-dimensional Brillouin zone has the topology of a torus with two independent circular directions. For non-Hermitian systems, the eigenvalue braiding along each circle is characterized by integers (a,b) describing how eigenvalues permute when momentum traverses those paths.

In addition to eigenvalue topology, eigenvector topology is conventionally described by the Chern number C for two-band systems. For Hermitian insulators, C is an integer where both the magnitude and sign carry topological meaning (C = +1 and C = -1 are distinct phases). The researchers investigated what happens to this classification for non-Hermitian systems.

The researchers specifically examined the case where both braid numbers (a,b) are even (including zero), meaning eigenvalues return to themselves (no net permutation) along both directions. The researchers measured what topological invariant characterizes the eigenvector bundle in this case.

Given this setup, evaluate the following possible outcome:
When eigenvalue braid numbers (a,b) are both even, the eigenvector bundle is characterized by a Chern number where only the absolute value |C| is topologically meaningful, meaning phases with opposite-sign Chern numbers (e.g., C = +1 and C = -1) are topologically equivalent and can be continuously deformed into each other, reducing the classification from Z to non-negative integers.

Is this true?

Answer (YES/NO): YES